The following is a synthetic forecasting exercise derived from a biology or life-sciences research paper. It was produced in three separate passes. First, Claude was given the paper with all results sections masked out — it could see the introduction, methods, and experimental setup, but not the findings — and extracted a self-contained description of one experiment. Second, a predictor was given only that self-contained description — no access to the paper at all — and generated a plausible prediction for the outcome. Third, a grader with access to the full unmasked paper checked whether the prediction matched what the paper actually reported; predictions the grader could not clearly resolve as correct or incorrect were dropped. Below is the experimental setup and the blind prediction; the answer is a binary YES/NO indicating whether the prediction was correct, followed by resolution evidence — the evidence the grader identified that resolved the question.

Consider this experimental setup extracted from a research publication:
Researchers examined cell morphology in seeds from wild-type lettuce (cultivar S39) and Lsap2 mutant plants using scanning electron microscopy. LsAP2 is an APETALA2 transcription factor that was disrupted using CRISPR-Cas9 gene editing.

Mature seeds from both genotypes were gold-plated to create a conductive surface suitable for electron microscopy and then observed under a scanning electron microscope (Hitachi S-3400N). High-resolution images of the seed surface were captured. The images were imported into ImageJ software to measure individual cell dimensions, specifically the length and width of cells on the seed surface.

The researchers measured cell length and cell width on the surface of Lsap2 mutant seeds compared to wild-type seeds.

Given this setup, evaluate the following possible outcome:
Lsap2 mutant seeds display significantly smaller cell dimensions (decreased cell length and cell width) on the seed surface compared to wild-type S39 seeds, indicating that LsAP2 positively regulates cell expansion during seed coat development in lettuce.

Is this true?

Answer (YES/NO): NO